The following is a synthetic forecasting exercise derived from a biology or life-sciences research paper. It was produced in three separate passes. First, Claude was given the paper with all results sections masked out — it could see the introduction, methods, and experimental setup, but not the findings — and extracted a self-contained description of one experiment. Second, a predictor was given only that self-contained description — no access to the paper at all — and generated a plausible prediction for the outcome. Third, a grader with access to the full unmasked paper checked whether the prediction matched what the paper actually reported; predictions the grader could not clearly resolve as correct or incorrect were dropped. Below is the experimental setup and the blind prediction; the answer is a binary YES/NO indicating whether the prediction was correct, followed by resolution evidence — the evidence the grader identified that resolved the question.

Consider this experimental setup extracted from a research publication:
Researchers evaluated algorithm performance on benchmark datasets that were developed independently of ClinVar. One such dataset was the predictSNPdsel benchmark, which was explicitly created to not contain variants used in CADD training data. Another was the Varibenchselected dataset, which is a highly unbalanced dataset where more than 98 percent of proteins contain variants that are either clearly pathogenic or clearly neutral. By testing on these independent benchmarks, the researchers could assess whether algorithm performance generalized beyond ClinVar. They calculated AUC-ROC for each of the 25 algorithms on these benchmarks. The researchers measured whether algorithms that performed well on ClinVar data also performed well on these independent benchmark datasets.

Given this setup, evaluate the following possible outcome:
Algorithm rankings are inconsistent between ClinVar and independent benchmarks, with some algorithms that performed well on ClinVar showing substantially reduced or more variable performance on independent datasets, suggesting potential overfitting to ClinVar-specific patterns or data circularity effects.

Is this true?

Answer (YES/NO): NO